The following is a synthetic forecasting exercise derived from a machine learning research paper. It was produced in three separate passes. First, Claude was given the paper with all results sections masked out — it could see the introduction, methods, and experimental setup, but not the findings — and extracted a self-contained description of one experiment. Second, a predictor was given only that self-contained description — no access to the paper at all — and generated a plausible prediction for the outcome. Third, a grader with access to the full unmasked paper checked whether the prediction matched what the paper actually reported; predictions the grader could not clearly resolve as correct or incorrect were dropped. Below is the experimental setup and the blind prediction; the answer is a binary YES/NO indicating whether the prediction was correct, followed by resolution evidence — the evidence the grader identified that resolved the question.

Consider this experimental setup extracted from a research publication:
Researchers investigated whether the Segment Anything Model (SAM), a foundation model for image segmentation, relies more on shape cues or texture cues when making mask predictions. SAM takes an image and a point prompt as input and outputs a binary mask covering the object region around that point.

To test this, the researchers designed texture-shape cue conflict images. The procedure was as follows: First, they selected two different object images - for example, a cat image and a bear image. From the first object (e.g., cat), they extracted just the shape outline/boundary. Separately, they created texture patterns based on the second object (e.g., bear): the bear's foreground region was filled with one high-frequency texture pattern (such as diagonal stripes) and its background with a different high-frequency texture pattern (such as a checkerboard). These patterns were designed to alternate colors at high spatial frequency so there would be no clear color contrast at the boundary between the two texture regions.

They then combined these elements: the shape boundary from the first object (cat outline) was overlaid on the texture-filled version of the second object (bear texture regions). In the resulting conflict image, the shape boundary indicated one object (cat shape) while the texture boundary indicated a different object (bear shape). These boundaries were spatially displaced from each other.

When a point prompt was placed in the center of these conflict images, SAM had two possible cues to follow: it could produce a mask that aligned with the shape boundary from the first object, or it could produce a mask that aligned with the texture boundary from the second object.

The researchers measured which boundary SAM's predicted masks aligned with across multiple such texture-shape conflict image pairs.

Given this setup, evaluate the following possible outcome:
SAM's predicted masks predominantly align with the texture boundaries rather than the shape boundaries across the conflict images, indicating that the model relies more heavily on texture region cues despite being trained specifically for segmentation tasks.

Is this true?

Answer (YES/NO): YES